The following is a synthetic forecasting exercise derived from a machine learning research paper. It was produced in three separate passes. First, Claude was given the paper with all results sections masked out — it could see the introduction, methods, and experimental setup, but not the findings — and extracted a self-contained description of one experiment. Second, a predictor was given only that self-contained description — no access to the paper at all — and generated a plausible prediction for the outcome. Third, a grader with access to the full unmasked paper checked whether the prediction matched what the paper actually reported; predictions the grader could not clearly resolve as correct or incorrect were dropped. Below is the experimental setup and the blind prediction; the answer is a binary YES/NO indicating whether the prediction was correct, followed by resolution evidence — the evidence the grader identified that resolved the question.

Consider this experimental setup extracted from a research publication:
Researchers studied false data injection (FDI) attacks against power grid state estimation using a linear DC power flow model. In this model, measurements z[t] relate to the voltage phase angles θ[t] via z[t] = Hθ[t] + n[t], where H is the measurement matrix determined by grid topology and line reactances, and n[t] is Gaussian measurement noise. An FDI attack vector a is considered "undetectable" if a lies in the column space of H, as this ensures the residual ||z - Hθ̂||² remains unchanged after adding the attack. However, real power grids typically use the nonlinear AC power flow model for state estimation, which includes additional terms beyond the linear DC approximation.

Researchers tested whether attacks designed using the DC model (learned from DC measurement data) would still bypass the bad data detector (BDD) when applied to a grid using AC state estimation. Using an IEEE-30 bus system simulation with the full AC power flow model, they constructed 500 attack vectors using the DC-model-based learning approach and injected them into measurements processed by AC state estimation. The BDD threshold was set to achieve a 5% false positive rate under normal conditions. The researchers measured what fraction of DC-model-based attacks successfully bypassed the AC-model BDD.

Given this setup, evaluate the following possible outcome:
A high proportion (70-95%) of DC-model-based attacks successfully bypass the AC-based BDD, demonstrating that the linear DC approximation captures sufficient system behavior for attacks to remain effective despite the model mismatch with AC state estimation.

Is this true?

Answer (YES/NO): YES